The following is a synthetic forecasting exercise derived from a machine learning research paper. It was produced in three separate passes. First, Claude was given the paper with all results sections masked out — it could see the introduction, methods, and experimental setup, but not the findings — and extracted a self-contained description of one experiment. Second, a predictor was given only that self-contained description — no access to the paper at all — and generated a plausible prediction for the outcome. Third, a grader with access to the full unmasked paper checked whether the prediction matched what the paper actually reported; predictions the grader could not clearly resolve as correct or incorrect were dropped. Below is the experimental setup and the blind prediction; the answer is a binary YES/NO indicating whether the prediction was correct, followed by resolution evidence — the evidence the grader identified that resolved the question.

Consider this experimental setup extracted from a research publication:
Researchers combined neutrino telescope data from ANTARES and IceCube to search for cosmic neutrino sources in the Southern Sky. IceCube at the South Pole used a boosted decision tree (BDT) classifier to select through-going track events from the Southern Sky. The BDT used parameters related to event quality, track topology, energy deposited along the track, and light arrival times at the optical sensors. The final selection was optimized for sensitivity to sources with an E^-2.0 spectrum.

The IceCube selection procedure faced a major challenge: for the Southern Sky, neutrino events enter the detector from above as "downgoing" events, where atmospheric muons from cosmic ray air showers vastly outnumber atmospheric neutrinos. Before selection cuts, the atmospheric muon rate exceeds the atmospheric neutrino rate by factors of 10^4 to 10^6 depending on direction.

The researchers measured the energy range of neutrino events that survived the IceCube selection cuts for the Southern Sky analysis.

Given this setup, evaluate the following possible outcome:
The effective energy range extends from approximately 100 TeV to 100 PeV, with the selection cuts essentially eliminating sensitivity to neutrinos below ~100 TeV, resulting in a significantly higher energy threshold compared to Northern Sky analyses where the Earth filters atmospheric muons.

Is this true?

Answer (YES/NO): YES